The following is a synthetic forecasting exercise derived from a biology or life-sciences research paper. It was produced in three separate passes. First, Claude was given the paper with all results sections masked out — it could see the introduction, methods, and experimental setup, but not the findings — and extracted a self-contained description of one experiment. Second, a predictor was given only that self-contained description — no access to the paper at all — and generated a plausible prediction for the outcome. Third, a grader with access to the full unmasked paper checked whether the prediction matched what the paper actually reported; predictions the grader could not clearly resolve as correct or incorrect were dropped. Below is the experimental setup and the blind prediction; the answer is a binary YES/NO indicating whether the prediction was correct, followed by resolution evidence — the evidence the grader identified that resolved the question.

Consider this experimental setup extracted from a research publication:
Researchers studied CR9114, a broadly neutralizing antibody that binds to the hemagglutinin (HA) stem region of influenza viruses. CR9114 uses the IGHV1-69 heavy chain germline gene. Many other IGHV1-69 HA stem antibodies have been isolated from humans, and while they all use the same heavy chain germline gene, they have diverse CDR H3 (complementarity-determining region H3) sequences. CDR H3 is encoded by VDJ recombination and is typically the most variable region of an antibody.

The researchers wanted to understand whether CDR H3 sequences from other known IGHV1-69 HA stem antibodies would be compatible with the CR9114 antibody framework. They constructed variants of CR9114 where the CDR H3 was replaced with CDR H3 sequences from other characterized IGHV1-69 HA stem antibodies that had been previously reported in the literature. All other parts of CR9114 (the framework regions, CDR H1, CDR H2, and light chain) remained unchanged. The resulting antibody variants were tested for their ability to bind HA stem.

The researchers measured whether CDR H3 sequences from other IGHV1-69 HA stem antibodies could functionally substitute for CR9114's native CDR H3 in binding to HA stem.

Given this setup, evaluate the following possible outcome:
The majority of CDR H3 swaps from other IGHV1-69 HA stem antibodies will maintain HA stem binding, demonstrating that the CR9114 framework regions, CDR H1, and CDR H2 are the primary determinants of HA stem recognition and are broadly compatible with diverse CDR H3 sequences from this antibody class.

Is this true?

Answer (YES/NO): NO